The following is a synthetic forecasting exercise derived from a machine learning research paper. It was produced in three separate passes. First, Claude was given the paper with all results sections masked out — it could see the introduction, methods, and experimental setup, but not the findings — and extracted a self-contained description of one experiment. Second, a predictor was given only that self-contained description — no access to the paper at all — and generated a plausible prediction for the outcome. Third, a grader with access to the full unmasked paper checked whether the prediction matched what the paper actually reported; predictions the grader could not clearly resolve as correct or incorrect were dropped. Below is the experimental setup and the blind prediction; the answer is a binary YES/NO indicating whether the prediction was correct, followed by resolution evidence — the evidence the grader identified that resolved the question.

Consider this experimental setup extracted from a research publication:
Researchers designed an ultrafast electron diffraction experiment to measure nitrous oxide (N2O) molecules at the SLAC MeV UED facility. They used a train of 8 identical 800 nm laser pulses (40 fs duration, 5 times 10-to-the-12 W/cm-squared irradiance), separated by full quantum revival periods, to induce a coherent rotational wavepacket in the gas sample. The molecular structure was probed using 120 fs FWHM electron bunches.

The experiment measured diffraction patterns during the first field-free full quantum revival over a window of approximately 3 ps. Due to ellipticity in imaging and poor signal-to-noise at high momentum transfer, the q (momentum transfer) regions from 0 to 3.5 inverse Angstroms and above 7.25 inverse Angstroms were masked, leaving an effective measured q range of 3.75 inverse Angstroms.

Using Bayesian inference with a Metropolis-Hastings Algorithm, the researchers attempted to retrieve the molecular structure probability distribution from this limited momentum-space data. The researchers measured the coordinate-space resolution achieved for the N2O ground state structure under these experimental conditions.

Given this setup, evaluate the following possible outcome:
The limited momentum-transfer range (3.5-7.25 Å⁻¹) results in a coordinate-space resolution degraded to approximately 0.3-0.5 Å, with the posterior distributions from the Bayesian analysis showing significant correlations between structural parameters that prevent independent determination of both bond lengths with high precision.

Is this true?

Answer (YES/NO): NO